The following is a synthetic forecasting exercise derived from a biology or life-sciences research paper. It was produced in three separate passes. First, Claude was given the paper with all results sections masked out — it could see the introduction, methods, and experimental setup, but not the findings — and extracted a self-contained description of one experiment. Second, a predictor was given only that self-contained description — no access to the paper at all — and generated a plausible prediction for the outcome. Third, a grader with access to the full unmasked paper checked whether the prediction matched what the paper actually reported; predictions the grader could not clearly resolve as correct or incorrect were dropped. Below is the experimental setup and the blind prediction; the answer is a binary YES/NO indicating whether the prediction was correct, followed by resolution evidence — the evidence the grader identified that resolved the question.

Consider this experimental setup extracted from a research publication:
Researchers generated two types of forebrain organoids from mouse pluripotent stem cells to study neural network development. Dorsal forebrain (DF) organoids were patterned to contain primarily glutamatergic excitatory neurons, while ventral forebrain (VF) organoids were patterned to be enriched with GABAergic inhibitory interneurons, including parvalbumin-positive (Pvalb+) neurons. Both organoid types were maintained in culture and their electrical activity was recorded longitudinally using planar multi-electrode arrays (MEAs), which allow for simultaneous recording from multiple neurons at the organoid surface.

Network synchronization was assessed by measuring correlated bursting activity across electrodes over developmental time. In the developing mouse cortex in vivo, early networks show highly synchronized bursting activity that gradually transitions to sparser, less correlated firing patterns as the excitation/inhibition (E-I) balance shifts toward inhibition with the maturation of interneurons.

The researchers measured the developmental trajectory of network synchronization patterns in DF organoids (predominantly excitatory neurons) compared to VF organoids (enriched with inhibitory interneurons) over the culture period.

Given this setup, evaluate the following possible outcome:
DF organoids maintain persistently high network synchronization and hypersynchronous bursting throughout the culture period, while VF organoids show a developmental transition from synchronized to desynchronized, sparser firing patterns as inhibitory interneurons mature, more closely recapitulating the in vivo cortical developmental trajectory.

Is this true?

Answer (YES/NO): NO